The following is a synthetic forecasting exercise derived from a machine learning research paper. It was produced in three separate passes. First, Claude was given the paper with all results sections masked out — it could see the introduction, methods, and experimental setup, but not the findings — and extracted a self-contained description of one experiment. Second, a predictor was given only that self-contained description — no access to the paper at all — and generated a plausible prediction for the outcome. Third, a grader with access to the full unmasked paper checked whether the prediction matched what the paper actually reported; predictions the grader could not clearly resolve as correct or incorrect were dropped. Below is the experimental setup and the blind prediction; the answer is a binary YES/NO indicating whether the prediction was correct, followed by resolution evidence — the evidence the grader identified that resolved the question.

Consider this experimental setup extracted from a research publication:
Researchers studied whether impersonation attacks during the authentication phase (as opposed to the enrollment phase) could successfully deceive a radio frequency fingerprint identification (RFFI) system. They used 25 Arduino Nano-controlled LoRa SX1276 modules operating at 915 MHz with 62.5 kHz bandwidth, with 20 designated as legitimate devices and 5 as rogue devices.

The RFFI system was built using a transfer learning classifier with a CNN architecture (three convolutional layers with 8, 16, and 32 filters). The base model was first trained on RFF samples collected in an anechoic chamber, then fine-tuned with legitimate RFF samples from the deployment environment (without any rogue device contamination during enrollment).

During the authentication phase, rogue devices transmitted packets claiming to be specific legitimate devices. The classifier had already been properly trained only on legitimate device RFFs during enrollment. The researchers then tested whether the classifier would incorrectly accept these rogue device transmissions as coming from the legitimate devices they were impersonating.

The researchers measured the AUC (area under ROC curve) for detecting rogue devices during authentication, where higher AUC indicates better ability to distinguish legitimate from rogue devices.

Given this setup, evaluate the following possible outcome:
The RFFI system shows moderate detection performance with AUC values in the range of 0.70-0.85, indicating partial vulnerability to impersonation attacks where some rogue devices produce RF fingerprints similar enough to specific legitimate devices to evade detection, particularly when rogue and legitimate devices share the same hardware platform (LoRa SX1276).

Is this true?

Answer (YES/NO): NO